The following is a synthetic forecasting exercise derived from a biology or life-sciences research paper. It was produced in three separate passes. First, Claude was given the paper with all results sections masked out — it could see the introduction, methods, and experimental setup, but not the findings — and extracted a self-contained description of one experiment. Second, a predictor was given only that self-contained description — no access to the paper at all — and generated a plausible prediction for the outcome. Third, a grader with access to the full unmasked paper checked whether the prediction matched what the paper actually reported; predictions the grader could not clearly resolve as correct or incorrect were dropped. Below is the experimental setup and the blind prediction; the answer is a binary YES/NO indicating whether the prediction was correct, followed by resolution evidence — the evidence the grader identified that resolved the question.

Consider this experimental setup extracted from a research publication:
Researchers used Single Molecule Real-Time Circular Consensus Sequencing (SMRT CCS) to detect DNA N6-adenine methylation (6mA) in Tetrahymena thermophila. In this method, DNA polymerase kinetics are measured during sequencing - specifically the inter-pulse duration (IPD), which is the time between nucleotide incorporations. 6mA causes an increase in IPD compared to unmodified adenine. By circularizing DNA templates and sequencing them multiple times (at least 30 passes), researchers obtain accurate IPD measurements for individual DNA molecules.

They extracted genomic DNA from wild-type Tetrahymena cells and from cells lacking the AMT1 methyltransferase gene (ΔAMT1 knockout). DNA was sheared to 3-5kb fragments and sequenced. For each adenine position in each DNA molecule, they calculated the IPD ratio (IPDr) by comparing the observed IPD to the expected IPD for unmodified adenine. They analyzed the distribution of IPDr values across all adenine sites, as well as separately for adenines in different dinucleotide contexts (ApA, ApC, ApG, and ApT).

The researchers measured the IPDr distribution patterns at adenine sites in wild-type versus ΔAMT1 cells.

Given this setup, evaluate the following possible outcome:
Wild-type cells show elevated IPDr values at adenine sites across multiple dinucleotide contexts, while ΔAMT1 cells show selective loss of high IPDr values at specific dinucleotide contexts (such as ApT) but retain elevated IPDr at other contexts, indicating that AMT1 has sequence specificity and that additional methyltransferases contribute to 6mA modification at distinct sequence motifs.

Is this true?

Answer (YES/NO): NO